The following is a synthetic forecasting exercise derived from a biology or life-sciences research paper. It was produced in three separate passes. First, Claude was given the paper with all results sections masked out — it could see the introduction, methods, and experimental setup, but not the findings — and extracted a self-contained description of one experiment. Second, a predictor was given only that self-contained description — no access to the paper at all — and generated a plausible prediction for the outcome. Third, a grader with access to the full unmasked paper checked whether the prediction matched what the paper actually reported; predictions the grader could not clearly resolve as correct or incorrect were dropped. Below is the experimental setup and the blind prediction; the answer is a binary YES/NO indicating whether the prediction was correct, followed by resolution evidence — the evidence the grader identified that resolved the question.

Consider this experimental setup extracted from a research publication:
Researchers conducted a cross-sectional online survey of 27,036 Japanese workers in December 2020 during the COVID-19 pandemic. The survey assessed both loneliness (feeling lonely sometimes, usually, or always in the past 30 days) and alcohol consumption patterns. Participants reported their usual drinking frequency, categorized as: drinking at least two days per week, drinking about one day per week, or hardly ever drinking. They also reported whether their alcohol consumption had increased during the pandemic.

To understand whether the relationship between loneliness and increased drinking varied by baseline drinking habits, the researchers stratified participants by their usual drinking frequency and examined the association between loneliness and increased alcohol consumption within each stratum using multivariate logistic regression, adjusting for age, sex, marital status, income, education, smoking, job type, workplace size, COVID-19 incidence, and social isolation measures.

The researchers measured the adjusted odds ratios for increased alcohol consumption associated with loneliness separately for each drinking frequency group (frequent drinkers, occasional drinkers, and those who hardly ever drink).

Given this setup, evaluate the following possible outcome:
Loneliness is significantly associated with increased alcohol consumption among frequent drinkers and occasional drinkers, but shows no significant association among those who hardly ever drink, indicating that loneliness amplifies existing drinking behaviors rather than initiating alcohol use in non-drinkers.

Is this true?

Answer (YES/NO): NO